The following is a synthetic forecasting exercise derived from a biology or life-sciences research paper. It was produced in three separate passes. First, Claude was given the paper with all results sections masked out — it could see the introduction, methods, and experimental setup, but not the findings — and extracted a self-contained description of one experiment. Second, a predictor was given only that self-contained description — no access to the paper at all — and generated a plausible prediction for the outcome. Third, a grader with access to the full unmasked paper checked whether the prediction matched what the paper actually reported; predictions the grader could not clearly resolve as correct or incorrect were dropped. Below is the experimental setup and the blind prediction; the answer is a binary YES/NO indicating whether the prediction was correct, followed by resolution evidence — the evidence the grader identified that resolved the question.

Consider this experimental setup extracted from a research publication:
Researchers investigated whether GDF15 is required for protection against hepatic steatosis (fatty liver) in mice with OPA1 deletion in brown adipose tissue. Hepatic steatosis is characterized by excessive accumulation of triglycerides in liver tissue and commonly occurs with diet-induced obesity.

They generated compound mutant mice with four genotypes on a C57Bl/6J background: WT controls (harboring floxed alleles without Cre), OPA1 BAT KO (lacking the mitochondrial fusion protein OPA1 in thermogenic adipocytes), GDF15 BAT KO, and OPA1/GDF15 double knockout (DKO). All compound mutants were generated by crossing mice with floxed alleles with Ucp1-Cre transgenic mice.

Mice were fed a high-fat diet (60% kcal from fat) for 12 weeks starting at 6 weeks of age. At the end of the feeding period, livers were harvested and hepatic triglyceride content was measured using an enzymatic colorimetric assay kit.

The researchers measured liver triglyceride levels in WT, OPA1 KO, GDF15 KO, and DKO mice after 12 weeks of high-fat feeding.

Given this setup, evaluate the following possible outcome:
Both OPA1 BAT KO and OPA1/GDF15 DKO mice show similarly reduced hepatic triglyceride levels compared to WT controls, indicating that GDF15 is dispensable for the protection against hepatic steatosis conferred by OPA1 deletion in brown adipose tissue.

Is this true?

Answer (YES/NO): NO